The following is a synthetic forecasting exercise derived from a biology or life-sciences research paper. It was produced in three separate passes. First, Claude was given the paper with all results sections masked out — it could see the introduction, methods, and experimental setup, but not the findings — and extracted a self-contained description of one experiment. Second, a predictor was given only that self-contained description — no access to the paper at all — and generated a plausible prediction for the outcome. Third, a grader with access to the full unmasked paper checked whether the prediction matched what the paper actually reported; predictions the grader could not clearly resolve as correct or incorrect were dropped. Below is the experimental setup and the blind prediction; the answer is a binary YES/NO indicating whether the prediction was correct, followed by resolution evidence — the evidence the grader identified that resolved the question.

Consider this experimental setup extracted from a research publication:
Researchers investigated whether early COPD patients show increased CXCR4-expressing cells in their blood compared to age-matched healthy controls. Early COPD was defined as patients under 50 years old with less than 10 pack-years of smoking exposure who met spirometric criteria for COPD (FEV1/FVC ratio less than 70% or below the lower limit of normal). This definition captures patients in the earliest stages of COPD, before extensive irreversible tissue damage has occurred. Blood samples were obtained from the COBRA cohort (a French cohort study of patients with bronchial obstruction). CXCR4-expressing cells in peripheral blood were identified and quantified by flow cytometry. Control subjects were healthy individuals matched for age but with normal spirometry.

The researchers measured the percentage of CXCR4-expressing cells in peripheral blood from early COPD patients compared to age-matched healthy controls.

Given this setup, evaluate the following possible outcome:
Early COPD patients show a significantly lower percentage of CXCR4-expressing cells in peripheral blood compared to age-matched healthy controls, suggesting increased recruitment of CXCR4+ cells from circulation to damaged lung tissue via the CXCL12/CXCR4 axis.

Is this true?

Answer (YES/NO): NO